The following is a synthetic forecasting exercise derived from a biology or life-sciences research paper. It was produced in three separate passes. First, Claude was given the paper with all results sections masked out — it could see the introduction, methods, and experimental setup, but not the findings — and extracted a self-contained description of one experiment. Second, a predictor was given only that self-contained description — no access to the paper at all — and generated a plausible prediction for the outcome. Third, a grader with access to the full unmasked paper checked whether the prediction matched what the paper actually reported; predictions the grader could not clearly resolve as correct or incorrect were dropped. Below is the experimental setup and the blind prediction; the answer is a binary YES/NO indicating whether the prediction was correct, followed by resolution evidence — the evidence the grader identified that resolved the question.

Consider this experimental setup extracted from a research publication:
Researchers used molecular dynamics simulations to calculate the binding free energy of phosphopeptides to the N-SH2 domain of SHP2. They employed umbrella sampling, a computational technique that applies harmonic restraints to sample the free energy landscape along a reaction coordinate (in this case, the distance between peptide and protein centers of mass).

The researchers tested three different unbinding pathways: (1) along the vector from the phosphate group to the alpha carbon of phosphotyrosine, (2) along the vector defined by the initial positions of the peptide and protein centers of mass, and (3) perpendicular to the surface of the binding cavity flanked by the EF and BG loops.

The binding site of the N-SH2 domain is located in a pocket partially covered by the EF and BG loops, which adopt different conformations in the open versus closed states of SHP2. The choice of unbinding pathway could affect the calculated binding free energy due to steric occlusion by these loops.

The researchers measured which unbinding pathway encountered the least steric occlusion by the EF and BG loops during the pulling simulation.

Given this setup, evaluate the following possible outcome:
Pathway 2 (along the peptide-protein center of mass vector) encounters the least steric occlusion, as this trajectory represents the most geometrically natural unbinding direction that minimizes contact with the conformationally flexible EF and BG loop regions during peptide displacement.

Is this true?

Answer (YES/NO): NO